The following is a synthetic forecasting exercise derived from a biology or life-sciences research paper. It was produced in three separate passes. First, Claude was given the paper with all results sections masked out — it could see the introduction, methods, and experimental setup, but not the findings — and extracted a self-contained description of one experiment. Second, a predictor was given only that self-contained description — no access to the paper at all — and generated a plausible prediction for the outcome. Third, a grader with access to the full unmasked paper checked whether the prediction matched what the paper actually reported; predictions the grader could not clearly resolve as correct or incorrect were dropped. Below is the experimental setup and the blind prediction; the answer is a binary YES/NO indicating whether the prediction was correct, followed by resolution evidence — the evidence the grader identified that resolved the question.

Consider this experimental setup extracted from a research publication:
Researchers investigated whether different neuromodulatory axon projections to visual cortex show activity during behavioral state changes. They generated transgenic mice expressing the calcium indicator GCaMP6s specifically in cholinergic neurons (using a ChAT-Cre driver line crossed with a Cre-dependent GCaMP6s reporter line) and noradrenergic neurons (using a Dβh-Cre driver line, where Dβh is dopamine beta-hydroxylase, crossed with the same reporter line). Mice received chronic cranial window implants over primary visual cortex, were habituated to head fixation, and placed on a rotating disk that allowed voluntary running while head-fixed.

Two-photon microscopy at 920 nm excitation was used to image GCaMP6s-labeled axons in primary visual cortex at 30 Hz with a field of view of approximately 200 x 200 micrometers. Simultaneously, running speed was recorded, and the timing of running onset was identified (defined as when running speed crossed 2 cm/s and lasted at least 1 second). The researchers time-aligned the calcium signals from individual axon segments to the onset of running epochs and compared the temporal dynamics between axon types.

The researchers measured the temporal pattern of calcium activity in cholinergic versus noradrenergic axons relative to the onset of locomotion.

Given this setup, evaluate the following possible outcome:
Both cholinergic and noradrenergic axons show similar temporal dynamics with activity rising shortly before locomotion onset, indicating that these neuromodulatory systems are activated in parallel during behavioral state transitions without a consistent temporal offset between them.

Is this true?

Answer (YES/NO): NO